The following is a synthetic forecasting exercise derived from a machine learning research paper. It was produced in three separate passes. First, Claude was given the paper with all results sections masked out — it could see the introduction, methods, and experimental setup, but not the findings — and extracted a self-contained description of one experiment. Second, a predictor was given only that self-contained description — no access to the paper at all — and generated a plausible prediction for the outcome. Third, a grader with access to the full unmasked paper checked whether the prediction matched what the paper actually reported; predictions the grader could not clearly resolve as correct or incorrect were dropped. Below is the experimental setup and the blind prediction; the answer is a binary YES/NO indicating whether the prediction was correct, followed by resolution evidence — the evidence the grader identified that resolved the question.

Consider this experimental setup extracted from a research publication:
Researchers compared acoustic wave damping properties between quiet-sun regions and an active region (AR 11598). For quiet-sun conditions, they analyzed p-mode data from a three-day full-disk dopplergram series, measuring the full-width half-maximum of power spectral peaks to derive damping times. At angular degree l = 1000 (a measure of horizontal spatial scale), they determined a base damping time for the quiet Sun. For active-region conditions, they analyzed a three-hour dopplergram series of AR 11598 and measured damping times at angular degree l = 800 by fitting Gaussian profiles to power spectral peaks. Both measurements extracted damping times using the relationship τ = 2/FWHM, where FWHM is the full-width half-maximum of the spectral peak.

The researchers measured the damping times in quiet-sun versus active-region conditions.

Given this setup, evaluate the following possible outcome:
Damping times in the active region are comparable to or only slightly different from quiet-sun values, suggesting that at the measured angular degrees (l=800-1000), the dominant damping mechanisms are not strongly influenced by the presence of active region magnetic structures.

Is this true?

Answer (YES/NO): NO